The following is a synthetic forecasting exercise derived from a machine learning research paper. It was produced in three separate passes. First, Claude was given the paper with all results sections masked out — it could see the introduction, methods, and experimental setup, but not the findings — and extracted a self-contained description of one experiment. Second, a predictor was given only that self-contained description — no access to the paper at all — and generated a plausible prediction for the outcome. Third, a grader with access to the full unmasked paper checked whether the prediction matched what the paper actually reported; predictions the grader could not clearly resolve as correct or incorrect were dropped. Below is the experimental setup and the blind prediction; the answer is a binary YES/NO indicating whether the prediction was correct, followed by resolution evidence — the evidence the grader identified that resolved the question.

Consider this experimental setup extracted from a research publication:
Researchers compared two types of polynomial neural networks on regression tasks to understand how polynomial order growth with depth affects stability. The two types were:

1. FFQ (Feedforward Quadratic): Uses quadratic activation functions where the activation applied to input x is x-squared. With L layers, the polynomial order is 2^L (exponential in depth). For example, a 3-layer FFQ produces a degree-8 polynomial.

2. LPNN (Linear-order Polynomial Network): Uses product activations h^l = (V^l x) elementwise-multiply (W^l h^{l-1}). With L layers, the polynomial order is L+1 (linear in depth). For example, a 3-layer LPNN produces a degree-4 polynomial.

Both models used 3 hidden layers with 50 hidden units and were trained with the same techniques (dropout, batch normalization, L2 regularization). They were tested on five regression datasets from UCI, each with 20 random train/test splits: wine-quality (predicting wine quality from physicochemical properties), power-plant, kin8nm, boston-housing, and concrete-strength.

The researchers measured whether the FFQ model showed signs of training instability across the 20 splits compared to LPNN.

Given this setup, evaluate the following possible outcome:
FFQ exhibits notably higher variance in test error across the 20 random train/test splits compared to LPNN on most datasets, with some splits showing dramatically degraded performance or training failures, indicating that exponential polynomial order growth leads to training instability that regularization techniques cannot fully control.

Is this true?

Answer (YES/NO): NO